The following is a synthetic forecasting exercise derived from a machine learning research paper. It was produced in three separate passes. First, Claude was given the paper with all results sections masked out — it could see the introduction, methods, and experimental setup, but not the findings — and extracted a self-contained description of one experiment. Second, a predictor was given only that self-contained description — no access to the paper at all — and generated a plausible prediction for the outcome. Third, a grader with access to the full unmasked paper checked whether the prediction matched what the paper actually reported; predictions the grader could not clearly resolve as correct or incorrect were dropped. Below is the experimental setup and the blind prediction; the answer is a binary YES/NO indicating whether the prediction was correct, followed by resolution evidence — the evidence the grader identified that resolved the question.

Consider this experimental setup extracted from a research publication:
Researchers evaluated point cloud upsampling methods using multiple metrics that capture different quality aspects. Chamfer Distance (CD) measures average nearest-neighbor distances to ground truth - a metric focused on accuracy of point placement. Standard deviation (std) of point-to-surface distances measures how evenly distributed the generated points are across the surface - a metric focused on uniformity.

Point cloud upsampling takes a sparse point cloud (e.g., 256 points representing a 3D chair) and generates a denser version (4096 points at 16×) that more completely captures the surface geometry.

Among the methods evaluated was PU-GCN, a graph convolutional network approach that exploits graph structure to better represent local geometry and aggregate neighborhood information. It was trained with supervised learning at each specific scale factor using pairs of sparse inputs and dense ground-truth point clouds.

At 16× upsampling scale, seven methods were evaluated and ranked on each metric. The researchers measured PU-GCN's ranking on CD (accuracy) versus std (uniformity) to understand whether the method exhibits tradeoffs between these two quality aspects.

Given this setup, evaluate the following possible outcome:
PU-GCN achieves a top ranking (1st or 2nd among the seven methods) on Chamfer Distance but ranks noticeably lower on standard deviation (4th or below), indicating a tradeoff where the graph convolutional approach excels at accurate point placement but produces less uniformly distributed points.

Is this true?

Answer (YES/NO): NO